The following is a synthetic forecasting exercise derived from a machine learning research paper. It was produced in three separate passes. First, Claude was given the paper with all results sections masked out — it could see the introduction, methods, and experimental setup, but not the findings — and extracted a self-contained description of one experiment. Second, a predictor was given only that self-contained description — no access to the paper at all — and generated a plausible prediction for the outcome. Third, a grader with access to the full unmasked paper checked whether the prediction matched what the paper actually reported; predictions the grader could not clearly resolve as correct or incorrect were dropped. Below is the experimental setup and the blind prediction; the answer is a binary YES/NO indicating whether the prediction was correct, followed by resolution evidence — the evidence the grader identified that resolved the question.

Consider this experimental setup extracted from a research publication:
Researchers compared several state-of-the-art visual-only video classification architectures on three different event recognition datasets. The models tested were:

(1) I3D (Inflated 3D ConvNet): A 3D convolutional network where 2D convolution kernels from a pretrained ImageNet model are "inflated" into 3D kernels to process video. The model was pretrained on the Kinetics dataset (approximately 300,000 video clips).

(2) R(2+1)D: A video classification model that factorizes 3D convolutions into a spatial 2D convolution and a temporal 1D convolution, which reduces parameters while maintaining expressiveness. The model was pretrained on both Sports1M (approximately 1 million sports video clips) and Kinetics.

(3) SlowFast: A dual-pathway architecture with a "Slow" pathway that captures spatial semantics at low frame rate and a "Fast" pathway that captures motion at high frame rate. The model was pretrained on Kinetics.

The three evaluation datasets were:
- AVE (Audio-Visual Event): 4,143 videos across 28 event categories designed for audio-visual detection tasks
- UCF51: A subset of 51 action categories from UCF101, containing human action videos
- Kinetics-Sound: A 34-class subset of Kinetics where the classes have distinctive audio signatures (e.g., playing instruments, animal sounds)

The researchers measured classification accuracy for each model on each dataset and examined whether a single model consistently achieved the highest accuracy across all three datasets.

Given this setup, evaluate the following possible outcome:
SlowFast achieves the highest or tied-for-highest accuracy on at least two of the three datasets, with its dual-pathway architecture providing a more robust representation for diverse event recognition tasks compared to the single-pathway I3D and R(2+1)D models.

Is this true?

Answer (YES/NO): YES